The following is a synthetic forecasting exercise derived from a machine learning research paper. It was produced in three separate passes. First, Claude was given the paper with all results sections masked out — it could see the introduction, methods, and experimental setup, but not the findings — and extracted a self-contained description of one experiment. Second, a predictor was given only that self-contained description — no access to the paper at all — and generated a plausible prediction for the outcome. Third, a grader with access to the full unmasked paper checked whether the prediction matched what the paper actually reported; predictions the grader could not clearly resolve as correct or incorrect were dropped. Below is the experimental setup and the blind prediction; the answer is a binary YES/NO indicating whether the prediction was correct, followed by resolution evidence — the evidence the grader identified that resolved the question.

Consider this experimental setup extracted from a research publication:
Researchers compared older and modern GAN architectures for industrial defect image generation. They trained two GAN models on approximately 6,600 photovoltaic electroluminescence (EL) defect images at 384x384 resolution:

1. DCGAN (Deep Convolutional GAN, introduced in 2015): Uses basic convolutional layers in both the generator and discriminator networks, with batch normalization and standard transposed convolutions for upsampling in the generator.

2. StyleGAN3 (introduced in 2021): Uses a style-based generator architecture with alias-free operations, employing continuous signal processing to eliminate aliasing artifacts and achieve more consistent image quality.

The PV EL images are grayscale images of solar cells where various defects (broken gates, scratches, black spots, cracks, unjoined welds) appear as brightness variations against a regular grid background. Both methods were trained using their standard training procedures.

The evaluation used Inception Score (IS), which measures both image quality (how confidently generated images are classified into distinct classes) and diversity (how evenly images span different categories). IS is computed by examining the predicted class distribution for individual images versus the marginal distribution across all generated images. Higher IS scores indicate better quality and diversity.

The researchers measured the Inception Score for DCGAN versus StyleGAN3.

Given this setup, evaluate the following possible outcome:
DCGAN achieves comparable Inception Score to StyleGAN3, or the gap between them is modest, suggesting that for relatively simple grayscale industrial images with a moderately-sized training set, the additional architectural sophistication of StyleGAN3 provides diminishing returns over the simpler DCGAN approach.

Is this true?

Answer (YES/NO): YES